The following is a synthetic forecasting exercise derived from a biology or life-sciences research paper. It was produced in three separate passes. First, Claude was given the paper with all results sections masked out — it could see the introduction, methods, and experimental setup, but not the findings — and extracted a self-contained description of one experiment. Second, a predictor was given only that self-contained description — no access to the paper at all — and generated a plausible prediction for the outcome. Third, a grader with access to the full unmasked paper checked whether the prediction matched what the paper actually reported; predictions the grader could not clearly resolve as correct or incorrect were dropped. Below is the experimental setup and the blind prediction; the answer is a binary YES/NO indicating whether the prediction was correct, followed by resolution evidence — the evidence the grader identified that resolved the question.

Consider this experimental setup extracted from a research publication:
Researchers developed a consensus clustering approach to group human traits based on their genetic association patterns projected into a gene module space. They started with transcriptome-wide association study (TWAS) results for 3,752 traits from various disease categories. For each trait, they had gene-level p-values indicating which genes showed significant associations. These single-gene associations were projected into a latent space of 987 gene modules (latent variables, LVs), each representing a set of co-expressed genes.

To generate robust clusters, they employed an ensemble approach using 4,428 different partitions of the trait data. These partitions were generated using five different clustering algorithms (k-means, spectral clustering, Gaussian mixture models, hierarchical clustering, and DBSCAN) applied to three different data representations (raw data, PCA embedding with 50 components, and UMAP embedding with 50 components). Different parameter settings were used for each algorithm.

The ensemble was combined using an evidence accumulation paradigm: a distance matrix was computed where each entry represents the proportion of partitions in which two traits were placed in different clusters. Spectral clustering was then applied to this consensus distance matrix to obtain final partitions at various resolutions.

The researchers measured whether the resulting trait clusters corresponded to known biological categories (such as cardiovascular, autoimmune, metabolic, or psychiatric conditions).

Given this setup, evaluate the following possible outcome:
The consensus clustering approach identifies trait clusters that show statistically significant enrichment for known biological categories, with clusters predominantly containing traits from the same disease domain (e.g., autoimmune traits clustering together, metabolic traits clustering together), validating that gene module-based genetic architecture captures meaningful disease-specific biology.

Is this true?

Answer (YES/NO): NO